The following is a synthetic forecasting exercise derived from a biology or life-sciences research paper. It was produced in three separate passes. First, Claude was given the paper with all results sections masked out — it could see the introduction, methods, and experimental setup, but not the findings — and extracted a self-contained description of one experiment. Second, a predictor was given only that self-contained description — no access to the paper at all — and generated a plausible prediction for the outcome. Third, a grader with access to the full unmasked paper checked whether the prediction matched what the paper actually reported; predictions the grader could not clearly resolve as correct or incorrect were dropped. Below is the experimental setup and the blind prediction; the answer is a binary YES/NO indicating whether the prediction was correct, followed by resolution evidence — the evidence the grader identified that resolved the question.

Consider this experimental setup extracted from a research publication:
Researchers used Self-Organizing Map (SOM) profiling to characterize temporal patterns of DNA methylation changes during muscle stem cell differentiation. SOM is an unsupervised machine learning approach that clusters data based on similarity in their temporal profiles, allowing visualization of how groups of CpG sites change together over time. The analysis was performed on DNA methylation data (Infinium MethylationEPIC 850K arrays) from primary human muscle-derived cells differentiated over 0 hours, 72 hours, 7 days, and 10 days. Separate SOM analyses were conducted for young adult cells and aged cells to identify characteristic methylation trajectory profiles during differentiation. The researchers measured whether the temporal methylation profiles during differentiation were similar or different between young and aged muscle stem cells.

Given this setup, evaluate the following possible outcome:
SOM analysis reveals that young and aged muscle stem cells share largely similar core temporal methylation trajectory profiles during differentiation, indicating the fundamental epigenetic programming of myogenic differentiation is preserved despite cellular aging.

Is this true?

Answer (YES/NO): NO